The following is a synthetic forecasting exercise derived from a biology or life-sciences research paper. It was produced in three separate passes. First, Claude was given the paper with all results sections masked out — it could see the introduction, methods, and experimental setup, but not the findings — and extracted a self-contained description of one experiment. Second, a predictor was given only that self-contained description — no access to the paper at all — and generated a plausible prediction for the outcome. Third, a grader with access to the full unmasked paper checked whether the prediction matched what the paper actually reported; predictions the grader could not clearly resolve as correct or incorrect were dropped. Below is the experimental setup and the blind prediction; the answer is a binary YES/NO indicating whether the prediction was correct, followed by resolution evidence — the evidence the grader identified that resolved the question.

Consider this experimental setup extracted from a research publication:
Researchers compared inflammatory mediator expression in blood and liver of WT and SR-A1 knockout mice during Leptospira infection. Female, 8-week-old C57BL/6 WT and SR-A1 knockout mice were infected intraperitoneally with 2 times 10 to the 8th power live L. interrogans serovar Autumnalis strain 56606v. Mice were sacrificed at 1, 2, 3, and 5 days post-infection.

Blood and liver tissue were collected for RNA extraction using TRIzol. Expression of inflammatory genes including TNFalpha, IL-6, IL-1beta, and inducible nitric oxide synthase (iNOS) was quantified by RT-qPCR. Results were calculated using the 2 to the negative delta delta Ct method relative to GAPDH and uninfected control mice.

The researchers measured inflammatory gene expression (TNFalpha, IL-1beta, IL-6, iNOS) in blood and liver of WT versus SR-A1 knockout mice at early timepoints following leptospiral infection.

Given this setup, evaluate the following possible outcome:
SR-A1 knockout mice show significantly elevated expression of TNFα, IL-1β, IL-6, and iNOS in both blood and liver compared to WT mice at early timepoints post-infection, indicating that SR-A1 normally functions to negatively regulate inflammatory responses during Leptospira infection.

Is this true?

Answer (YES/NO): NO